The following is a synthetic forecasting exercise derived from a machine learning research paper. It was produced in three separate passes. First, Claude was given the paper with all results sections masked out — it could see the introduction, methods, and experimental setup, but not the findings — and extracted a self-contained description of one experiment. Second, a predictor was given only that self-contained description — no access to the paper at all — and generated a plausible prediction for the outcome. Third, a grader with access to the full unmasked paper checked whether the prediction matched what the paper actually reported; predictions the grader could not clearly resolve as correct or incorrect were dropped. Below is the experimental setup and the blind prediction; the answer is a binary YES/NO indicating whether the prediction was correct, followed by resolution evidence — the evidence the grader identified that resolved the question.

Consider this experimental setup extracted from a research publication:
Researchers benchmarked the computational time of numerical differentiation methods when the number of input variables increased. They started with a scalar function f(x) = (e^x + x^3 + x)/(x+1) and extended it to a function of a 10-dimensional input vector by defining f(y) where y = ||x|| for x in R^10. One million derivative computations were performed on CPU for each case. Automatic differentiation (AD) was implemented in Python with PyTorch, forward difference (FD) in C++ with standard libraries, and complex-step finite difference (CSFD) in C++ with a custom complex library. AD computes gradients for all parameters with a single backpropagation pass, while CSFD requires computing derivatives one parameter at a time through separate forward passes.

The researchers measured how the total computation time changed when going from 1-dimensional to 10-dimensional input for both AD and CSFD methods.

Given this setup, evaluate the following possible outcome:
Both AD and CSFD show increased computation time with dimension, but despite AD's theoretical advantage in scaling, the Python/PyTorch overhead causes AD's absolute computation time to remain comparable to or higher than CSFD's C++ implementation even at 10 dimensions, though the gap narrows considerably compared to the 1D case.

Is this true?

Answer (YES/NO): YES